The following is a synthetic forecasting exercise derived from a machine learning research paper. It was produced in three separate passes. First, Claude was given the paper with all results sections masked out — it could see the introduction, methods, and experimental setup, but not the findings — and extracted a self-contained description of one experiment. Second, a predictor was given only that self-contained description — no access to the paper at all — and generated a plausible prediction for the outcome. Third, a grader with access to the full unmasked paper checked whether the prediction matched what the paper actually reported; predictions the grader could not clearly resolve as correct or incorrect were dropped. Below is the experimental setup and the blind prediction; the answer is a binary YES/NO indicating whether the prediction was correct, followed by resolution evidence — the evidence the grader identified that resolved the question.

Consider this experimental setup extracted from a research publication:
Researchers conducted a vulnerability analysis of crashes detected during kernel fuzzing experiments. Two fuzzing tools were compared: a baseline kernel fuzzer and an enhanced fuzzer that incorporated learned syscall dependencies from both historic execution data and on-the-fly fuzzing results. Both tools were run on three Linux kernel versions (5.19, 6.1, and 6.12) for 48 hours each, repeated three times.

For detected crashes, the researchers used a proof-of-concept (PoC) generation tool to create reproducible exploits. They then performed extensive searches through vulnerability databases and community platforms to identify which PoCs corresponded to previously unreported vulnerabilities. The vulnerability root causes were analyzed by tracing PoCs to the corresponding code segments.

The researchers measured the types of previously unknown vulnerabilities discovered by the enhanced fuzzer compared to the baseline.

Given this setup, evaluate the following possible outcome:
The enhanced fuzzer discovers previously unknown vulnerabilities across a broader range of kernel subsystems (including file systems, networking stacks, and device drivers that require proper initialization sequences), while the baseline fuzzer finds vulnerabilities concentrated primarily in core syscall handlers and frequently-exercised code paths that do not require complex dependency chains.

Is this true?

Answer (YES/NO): NO